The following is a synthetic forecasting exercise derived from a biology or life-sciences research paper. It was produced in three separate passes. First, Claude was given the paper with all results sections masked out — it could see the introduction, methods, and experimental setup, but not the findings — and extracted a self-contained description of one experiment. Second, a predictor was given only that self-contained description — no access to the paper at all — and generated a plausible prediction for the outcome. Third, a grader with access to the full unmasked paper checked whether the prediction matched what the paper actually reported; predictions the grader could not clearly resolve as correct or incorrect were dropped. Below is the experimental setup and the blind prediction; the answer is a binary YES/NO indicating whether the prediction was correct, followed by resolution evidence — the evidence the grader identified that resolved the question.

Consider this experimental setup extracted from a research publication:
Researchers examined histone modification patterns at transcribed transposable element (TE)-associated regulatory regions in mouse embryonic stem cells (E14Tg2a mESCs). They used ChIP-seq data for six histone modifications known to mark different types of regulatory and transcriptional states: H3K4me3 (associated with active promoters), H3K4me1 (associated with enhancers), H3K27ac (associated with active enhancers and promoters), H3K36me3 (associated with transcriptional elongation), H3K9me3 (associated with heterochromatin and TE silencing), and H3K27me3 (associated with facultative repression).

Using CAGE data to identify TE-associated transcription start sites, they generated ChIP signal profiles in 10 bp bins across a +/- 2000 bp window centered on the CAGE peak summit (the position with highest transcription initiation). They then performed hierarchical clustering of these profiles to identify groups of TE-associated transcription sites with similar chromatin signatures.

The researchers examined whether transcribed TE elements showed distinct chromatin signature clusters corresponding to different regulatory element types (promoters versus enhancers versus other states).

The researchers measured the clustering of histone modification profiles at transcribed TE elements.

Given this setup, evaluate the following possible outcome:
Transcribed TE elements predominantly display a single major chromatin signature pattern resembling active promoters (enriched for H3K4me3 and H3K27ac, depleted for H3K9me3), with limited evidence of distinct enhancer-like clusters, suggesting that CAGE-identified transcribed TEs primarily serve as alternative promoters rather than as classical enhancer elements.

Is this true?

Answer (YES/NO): NO